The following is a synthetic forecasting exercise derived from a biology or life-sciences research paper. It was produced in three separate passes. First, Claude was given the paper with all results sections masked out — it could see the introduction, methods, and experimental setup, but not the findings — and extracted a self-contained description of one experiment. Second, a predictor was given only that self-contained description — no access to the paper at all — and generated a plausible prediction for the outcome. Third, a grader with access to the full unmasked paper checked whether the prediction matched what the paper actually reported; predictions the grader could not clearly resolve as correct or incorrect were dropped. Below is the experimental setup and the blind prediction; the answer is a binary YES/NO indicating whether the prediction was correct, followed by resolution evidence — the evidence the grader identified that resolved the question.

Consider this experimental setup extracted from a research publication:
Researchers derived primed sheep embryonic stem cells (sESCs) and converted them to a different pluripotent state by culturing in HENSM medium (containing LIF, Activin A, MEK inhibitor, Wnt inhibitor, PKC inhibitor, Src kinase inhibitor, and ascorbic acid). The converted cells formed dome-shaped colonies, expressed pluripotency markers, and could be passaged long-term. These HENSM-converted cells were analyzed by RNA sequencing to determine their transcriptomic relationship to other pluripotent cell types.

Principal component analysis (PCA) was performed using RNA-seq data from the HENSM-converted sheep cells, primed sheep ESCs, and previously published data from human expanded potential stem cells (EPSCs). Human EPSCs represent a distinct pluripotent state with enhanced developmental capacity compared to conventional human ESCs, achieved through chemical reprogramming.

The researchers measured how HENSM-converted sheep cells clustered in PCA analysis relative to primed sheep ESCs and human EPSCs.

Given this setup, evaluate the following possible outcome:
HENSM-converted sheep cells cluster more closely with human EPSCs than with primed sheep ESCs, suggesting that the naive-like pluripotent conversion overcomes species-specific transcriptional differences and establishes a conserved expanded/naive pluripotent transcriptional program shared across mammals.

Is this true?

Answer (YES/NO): NO